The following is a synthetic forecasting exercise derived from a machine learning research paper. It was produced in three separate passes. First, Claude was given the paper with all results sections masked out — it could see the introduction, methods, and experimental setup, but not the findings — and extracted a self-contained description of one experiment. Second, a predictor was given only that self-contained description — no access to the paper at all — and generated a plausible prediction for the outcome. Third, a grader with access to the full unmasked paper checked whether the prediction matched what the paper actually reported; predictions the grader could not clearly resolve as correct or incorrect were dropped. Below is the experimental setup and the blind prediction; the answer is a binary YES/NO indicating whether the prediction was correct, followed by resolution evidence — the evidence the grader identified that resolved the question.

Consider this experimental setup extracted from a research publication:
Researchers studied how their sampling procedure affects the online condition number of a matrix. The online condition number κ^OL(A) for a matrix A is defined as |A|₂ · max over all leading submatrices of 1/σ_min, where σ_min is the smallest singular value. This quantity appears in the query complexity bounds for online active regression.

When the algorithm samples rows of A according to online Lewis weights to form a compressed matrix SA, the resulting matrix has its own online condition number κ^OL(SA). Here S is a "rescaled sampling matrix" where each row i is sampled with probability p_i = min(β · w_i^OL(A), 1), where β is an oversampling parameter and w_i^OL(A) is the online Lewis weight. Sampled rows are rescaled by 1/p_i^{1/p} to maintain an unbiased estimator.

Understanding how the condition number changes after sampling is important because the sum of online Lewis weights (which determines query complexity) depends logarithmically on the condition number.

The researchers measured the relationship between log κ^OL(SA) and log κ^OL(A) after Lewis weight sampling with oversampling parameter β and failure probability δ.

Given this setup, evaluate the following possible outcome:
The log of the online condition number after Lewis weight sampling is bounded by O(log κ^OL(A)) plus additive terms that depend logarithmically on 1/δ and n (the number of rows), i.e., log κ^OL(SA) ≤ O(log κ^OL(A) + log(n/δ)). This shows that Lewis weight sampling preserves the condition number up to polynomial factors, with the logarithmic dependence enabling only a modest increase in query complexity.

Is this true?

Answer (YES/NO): NO